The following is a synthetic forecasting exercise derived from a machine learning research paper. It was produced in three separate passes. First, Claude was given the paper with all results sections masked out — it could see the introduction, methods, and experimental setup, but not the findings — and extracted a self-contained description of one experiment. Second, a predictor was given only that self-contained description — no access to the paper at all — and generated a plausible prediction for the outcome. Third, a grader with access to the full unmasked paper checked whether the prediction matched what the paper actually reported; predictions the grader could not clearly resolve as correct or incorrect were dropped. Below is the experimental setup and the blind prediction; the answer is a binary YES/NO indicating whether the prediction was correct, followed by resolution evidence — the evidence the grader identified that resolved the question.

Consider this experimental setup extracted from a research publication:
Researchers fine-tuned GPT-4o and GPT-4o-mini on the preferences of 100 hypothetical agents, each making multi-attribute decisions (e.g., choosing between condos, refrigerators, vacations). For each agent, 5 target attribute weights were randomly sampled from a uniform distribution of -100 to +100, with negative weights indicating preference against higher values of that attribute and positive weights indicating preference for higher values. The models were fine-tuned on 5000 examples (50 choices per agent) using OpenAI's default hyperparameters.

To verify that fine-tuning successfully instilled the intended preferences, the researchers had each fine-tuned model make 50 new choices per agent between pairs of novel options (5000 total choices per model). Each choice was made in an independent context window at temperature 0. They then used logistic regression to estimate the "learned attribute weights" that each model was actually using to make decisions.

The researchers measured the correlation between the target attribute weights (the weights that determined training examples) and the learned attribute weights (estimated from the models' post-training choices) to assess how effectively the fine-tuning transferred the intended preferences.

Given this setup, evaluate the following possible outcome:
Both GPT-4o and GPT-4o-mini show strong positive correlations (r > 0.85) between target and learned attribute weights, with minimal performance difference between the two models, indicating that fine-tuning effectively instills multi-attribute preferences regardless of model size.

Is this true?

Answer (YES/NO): NO